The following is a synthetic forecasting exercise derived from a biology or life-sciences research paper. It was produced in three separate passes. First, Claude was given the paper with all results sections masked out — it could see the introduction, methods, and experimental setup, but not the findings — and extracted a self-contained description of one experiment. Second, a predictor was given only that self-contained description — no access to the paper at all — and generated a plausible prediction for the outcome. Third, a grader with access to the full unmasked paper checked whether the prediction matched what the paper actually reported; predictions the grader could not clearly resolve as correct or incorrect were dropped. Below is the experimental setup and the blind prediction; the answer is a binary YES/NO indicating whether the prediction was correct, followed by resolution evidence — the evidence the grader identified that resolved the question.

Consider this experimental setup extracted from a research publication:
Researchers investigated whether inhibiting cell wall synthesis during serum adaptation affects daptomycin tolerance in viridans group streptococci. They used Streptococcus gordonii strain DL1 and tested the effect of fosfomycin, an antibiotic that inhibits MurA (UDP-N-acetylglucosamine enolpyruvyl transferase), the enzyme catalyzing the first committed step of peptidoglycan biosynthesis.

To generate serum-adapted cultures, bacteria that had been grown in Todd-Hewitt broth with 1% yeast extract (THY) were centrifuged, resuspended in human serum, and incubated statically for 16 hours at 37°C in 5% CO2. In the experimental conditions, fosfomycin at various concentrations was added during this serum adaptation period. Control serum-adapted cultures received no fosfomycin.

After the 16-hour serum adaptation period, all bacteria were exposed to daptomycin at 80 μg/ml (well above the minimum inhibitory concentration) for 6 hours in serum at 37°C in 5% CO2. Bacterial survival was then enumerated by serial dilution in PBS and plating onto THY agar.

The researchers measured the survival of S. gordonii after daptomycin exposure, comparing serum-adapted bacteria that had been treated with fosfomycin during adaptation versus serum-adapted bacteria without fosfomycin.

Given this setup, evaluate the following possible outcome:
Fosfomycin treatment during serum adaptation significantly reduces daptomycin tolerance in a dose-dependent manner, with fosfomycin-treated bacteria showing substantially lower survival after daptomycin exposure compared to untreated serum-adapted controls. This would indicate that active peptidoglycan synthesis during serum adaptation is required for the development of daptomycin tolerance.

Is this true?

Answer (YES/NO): YES